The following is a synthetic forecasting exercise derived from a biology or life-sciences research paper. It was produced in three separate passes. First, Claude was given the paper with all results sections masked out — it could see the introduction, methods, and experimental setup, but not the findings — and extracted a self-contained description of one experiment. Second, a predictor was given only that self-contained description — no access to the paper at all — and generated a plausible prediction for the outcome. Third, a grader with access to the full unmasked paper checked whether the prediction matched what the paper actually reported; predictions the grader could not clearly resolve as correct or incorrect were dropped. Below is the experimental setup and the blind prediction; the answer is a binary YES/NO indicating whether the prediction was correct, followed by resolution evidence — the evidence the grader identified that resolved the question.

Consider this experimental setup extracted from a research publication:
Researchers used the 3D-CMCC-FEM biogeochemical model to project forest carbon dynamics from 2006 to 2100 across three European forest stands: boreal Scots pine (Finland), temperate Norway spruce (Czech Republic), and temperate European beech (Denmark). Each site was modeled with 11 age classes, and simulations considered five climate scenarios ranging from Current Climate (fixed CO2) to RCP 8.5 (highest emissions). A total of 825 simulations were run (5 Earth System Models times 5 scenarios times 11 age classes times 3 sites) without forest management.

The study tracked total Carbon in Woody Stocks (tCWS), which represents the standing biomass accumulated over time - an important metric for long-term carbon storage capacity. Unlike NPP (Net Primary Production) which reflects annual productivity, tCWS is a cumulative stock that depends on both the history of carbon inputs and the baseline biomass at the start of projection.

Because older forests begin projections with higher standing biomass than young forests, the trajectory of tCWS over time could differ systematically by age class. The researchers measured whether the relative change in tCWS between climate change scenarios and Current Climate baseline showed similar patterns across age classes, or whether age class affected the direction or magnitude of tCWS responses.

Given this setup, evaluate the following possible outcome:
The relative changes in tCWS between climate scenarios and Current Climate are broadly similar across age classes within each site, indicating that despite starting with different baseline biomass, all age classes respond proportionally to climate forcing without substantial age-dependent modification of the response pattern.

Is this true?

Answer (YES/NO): NO